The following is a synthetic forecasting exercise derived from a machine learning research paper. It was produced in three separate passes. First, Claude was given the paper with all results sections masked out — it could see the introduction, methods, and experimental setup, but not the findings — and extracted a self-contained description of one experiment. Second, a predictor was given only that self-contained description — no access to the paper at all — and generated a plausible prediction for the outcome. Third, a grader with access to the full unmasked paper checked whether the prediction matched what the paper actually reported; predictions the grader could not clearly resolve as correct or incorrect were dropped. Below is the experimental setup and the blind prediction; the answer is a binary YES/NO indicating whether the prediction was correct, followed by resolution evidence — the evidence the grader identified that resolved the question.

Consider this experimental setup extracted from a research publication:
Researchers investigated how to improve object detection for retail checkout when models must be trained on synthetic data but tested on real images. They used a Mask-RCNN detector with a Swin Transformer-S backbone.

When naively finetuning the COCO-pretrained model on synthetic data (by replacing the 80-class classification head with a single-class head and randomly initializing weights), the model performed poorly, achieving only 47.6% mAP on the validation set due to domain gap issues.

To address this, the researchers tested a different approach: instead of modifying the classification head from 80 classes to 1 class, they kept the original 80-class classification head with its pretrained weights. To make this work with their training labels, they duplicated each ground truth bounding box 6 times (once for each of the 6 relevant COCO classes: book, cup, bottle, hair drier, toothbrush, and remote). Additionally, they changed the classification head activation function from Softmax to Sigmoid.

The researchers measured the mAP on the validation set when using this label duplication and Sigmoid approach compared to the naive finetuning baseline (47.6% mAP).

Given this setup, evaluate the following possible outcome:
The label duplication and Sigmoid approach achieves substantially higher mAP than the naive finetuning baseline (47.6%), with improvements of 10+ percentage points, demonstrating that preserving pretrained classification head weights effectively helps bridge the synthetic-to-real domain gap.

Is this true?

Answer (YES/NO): YES